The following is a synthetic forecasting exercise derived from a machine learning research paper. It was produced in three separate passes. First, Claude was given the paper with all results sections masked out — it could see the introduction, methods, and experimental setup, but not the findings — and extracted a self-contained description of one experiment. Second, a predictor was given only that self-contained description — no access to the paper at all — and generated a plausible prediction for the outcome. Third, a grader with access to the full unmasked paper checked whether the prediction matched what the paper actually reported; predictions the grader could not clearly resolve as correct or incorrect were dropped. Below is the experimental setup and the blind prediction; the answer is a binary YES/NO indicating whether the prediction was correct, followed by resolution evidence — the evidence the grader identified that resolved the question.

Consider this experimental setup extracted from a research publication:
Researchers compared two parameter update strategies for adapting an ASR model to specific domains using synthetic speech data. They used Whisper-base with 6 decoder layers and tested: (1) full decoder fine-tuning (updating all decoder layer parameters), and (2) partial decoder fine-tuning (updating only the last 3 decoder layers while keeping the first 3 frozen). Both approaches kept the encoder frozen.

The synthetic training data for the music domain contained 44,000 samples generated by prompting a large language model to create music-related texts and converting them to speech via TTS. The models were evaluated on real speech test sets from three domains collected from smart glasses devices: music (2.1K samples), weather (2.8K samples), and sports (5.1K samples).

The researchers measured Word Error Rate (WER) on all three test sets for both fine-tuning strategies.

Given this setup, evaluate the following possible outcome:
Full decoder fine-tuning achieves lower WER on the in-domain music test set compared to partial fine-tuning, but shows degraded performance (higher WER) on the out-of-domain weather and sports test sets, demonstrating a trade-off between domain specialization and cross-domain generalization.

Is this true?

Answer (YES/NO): NO